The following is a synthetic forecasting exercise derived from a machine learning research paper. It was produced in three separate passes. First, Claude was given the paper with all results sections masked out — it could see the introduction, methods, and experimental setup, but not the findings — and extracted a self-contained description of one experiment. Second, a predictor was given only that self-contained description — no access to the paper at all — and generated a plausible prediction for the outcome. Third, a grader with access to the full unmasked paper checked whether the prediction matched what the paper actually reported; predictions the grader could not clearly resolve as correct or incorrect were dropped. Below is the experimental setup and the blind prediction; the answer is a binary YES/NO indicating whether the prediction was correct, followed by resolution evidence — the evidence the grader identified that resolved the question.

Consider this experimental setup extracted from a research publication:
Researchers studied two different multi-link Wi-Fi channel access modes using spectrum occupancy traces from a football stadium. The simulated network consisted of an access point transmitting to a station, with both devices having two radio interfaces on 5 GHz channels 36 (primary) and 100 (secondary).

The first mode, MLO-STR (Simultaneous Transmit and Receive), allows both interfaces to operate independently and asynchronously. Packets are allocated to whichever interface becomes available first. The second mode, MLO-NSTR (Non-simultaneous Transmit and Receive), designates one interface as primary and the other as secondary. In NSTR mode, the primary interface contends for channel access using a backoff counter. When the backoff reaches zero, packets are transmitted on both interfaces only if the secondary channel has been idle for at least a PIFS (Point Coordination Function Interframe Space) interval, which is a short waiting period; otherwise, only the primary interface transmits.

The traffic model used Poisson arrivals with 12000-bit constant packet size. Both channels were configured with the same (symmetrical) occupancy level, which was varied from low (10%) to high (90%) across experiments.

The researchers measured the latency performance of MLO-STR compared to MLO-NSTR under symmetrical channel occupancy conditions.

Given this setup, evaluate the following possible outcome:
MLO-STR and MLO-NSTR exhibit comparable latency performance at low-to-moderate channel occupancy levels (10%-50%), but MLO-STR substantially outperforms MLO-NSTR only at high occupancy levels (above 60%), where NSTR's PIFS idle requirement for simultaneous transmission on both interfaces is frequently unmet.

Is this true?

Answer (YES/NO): NO